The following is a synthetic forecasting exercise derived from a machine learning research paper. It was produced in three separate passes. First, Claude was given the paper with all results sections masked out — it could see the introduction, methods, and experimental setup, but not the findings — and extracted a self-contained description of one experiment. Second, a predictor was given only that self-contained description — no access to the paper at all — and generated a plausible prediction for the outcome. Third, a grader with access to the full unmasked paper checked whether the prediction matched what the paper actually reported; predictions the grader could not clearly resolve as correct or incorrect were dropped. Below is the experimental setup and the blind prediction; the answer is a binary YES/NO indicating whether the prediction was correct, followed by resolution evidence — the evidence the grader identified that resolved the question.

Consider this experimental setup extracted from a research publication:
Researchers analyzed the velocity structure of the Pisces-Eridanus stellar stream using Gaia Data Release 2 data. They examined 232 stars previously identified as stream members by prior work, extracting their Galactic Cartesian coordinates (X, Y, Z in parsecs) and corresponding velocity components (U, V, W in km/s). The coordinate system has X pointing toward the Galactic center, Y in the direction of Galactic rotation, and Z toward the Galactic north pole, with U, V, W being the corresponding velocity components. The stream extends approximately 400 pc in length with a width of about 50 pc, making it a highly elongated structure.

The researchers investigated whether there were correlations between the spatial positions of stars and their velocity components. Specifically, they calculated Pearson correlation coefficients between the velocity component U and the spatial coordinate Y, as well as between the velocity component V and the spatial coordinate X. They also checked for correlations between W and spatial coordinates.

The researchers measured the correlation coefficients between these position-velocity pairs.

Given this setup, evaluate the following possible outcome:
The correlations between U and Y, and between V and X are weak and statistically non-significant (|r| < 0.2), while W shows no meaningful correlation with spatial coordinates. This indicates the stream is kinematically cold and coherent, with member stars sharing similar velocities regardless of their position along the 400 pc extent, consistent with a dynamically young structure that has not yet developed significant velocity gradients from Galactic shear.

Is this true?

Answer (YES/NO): NO